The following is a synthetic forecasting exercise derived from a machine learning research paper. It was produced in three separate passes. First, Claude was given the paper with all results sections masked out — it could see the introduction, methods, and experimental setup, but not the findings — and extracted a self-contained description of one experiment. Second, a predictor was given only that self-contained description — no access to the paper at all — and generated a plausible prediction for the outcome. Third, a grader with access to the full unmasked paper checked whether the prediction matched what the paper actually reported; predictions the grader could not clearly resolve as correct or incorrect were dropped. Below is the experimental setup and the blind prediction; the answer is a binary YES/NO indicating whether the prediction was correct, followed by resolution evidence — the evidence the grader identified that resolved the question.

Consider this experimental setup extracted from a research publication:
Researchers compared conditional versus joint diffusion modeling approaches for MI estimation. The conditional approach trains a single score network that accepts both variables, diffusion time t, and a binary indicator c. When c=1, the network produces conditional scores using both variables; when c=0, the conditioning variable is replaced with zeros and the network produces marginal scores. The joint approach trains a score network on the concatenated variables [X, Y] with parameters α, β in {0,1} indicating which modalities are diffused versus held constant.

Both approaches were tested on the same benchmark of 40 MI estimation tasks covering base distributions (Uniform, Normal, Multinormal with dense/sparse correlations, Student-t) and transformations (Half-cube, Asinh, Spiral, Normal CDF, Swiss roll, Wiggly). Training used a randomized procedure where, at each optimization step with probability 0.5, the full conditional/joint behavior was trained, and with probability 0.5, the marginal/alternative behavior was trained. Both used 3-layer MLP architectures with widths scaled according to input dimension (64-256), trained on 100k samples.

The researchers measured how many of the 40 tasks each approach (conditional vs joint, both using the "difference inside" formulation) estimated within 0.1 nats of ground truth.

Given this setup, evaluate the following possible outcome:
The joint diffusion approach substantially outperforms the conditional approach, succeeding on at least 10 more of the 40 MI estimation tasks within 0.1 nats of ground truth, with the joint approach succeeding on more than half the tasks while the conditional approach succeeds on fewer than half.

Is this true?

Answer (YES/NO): NO